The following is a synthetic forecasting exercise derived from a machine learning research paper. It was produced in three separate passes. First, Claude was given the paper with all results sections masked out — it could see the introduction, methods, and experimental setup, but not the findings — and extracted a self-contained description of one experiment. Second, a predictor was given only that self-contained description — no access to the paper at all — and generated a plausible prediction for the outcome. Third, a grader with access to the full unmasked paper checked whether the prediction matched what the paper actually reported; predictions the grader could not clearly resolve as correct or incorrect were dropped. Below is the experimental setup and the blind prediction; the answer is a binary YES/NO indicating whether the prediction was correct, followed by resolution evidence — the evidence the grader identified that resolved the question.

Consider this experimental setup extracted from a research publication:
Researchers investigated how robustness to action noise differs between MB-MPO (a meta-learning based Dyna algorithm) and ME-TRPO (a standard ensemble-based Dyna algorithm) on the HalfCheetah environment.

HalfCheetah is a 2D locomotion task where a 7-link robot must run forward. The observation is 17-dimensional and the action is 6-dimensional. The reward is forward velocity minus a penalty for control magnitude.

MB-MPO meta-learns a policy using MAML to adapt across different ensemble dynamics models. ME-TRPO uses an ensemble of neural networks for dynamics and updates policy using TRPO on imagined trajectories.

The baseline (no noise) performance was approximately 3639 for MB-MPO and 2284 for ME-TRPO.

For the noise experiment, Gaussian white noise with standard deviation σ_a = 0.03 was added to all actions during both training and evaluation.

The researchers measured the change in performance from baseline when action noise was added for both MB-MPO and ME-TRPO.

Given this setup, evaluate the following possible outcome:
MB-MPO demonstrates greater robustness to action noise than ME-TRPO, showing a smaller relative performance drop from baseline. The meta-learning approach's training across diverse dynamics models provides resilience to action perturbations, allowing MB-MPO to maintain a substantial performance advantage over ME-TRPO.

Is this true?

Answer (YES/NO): NO